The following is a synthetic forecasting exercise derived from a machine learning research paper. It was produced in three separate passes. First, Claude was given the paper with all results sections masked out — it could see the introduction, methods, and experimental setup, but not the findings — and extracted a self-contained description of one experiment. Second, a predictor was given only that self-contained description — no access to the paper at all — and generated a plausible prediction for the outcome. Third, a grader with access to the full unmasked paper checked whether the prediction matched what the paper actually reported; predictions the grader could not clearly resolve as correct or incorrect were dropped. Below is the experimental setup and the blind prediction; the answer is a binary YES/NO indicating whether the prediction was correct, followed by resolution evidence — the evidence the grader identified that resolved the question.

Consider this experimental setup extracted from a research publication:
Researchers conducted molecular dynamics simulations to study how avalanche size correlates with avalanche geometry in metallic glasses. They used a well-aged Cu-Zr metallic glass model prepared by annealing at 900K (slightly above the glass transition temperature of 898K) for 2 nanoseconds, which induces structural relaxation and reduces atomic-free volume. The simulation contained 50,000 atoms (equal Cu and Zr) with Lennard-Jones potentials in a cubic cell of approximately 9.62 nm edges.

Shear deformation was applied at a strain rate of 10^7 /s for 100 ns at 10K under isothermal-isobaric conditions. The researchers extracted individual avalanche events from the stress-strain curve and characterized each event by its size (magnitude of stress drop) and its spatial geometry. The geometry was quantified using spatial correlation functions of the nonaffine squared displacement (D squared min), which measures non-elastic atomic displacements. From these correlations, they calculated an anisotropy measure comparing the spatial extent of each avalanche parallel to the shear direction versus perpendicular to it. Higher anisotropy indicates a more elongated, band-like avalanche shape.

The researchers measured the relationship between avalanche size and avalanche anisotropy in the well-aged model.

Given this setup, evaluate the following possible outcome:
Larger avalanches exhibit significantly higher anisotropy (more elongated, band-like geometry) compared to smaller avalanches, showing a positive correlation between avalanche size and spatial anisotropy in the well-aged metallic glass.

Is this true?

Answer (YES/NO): YES